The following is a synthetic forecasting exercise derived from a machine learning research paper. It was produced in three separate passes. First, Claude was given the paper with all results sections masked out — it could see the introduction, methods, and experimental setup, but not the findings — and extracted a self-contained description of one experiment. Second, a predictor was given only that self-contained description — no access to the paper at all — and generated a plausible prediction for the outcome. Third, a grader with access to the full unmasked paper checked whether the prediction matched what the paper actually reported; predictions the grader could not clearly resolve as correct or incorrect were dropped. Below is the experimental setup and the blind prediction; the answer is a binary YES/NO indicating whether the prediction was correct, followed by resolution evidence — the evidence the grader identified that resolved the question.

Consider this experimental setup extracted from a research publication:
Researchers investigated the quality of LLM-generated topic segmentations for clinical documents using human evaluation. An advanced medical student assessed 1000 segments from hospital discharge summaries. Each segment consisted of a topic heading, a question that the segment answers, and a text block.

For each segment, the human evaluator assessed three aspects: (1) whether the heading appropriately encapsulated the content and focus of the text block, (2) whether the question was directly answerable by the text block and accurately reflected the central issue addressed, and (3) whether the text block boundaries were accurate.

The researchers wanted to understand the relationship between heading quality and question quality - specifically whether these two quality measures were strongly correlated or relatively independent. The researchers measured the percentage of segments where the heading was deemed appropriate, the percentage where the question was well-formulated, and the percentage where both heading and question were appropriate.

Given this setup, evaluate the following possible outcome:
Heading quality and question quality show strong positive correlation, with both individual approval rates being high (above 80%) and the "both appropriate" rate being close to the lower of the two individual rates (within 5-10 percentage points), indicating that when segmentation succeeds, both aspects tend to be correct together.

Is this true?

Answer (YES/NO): YES